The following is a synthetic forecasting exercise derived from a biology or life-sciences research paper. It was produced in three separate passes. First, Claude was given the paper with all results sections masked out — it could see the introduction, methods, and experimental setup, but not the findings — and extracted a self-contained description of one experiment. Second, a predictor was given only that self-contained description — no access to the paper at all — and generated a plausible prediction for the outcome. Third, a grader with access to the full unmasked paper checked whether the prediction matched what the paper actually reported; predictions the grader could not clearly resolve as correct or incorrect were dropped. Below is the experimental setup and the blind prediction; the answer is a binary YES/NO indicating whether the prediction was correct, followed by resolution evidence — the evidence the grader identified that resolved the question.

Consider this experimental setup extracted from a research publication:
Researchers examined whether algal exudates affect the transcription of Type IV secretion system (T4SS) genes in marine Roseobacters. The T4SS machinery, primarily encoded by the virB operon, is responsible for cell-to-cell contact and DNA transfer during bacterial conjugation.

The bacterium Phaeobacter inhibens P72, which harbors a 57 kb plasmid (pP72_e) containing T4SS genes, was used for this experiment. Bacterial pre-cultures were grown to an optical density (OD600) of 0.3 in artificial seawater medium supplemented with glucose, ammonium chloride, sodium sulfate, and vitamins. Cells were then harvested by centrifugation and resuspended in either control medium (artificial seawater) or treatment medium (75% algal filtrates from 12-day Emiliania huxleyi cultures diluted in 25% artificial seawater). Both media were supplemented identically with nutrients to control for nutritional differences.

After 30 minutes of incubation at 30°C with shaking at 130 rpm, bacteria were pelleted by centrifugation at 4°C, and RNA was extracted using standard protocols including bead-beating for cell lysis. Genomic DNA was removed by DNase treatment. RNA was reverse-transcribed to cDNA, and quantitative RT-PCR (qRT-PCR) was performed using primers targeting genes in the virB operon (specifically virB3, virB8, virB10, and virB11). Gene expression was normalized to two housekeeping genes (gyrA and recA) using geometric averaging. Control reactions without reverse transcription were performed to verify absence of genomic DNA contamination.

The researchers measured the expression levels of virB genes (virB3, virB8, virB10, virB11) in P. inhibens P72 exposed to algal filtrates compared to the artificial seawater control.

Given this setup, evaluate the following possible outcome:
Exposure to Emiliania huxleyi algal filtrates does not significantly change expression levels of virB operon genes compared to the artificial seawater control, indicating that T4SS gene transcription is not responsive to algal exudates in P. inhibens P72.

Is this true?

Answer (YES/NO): YES